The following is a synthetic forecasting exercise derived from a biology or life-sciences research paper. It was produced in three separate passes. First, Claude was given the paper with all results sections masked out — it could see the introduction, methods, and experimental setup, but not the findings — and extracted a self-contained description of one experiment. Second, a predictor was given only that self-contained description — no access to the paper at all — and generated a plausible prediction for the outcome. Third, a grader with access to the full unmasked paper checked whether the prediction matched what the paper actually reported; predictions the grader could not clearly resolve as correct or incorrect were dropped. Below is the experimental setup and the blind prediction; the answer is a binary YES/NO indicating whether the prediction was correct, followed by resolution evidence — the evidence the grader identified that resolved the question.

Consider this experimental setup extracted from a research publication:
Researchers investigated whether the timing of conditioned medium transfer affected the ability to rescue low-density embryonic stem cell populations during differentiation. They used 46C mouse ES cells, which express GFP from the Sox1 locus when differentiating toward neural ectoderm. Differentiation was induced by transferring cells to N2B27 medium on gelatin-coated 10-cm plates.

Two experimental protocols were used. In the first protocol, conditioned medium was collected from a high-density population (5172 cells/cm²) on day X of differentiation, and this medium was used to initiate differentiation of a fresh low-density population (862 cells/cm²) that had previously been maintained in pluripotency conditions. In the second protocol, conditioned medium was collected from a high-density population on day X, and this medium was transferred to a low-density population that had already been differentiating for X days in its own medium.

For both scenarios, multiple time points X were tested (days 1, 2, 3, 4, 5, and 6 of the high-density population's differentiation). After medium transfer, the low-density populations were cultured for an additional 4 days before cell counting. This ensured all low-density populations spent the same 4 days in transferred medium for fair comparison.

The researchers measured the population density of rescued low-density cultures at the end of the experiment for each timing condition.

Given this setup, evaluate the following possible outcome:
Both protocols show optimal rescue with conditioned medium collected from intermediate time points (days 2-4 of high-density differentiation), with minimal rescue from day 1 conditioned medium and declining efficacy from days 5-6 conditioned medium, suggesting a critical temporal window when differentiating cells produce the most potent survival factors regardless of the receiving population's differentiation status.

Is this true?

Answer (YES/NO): NO